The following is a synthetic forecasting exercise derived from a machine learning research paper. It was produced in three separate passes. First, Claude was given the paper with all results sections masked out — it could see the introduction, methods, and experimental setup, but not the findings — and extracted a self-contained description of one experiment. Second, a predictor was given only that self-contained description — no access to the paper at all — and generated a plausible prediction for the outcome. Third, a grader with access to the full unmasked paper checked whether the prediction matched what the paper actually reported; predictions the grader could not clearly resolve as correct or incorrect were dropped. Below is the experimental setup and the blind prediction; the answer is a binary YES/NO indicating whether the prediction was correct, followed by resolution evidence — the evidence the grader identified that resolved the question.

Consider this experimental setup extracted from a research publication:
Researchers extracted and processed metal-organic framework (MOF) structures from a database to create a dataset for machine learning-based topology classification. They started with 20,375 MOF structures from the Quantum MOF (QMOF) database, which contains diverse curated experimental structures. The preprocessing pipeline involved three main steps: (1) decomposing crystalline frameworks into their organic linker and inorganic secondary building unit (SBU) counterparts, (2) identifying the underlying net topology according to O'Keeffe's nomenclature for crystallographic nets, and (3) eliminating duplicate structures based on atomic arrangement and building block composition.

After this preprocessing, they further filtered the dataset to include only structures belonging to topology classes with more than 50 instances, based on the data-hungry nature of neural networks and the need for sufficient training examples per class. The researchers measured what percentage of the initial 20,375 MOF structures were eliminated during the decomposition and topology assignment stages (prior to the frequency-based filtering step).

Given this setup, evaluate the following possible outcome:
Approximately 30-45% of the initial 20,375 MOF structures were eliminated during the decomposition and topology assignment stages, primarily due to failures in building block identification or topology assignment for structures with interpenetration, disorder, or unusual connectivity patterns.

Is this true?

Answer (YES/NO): NO